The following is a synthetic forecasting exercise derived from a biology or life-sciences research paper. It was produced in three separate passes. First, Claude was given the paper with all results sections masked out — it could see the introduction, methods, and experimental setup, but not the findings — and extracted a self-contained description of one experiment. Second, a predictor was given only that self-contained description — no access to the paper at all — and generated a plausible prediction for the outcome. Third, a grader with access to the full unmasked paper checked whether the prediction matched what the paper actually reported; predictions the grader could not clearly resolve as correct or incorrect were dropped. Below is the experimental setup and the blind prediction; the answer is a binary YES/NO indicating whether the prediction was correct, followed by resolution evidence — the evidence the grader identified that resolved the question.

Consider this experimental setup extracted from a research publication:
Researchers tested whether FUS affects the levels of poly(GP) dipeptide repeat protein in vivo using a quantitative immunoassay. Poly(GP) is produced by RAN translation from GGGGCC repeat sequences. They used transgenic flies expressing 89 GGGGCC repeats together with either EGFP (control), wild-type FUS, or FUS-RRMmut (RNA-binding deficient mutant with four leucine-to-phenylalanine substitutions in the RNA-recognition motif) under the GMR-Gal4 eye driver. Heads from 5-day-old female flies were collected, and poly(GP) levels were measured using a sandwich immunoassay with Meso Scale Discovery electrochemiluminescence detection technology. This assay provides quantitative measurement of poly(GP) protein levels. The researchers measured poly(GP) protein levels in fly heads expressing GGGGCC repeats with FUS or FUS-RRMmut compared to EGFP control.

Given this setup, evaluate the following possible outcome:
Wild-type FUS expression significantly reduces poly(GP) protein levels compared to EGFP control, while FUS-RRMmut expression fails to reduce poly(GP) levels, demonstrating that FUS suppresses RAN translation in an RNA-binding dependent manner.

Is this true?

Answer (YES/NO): YES